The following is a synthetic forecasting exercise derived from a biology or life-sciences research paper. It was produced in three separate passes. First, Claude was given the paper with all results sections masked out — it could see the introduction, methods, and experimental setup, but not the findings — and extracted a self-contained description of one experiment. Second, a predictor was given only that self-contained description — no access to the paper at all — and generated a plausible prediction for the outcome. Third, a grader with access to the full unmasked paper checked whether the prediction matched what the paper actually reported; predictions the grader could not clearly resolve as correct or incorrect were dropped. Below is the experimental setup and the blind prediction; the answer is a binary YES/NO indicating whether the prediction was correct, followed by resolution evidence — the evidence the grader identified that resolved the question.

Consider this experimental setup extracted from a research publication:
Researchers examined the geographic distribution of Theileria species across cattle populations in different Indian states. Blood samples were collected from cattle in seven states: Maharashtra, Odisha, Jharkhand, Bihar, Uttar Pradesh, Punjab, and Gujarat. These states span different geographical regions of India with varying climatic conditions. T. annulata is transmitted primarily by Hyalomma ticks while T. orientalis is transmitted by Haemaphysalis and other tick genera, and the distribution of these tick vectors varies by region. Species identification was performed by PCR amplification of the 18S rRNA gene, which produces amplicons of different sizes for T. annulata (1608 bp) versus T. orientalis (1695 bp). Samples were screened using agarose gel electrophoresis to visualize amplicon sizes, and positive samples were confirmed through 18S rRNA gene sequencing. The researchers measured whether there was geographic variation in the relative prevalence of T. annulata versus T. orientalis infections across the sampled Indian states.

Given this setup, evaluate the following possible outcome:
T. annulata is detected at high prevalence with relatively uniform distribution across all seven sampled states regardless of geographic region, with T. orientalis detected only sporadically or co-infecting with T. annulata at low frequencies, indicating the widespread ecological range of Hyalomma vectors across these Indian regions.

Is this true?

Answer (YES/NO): NO